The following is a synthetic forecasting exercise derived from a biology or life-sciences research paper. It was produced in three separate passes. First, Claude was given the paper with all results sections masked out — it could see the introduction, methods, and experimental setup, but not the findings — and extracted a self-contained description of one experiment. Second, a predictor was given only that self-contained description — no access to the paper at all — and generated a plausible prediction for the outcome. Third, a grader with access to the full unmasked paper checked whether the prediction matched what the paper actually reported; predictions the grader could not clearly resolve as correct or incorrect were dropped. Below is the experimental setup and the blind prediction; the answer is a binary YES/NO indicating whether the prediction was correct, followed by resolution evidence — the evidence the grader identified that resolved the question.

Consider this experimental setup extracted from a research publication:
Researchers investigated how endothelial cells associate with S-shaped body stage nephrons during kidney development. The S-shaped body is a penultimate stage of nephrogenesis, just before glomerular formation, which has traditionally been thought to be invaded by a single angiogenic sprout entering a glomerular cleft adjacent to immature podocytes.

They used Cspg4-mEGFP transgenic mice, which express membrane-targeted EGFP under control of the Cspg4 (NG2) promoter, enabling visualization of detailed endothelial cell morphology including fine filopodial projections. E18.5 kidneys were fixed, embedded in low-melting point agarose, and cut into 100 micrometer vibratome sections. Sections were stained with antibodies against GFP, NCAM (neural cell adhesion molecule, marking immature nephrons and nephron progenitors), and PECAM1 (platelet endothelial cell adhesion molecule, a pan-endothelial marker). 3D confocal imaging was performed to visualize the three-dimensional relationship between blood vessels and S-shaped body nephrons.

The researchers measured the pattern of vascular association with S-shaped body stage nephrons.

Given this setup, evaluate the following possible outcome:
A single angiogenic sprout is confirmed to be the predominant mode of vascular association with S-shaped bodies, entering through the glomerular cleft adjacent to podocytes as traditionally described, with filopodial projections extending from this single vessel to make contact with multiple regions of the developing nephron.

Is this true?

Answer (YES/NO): NO